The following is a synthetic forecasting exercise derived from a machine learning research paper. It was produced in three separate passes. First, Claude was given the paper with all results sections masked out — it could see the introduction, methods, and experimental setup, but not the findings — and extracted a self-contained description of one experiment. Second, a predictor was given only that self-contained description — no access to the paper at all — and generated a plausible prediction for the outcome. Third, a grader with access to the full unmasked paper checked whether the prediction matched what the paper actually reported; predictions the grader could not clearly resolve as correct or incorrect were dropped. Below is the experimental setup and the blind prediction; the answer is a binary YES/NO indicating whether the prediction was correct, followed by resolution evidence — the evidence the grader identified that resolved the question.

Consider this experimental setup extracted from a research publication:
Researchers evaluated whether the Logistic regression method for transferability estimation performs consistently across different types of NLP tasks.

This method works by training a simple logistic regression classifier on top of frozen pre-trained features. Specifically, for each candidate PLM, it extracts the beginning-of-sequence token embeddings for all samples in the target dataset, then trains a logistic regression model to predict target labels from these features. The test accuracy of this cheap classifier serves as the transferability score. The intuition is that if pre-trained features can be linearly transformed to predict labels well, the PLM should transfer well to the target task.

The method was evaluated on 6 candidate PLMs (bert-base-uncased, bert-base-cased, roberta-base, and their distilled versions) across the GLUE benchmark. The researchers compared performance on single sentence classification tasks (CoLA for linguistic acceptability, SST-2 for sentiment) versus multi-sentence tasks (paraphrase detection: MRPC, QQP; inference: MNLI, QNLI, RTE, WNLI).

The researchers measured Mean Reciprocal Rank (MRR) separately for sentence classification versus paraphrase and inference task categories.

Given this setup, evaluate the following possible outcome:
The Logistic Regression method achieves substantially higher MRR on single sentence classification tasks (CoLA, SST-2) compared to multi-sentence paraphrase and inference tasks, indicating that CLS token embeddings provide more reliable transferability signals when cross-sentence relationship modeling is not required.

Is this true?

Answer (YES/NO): NO